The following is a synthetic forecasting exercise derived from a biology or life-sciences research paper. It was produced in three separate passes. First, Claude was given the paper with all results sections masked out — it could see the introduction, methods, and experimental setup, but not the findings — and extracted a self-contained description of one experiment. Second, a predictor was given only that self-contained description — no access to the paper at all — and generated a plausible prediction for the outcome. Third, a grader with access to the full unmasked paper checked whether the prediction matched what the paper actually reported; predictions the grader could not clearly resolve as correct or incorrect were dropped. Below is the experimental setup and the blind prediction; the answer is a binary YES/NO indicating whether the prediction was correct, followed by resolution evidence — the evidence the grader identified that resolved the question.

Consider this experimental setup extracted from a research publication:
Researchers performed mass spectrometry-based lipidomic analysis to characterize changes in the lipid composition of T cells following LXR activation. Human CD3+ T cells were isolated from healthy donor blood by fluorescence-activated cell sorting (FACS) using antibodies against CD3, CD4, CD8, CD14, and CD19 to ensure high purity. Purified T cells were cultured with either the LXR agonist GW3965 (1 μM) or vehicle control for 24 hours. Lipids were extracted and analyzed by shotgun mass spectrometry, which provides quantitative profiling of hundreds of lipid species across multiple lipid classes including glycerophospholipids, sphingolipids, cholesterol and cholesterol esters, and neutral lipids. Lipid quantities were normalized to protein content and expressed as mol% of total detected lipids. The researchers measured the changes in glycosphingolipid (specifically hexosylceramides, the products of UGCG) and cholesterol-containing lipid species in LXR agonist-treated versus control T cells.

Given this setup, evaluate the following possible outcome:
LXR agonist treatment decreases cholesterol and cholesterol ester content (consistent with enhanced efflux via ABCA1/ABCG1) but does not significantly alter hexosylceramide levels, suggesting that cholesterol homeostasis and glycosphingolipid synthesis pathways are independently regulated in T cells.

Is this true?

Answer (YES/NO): NO